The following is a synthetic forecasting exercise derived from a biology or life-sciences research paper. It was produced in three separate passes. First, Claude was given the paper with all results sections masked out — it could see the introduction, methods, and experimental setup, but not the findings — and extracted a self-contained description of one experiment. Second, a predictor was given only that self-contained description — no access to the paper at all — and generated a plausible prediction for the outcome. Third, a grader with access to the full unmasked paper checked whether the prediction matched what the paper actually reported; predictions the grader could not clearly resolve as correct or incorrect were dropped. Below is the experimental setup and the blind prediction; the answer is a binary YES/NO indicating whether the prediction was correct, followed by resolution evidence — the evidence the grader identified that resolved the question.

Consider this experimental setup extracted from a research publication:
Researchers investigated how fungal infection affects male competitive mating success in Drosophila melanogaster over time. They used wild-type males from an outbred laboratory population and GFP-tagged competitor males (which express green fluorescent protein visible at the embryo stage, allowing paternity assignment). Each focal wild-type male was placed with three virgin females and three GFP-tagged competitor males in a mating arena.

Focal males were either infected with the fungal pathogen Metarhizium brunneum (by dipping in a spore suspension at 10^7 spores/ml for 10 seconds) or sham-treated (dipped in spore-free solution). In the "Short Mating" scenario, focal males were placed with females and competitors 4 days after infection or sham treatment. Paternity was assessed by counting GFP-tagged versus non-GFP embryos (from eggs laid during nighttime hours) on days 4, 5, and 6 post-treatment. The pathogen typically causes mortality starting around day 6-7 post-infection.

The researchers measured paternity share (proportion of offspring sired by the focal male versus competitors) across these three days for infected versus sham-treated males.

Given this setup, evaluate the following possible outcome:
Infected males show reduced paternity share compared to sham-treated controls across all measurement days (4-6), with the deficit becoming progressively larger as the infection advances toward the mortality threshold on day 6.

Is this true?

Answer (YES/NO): YES